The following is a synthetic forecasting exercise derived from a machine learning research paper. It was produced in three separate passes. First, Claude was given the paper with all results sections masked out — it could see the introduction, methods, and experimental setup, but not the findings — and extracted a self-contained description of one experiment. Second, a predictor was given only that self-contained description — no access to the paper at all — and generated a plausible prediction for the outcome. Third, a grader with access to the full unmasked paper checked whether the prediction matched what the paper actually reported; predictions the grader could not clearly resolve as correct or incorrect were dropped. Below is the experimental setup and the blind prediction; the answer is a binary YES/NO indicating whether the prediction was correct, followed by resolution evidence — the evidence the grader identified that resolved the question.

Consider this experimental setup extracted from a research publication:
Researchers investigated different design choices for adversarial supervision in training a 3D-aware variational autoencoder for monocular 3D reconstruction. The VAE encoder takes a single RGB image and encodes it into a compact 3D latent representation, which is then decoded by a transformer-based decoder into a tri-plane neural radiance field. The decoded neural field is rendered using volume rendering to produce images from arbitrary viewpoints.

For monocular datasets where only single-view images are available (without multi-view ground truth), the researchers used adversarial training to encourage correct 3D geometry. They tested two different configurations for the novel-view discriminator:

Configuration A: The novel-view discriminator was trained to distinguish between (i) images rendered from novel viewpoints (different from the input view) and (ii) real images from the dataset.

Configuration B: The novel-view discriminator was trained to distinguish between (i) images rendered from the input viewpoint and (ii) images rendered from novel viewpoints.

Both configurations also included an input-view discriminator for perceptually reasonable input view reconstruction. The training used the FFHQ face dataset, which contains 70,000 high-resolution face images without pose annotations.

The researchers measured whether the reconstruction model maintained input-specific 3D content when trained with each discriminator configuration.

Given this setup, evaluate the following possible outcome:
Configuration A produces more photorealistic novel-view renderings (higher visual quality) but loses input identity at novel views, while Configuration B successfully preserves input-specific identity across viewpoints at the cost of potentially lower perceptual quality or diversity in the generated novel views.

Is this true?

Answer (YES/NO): NO